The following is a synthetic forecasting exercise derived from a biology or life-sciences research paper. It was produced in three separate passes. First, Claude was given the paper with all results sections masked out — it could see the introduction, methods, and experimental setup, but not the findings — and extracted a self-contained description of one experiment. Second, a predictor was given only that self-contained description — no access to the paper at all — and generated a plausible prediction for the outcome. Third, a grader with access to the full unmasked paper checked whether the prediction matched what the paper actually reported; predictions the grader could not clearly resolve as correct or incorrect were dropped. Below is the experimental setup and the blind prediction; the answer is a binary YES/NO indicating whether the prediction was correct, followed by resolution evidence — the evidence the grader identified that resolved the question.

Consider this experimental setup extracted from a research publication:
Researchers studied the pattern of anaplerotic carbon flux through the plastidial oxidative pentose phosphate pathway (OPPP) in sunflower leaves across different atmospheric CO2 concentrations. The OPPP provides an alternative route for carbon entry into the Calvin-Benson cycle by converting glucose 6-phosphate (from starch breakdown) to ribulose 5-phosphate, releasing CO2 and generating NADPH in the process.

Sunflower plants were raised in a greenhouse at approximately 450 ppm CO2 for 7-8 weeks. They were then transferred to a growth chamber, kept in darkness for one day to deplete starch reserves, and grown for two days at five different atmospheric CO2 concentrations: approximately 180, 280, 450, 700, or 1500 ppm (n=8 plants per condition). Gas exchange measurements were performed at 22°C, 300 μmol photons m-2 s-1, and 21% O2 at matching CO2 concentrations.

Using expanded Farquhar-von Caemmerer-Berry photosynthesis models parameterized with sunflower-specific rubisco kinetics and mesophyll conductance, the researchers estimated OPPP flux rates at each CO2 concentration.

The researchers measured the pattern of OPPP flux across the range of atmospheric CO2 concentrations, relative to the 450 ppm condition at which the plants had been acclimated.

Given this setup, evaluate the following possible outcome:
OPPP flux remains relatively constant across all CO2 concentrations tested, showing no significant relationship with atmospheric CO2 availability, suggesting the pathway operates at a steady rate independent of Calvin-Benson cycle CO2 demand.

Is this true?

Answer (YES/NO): NO